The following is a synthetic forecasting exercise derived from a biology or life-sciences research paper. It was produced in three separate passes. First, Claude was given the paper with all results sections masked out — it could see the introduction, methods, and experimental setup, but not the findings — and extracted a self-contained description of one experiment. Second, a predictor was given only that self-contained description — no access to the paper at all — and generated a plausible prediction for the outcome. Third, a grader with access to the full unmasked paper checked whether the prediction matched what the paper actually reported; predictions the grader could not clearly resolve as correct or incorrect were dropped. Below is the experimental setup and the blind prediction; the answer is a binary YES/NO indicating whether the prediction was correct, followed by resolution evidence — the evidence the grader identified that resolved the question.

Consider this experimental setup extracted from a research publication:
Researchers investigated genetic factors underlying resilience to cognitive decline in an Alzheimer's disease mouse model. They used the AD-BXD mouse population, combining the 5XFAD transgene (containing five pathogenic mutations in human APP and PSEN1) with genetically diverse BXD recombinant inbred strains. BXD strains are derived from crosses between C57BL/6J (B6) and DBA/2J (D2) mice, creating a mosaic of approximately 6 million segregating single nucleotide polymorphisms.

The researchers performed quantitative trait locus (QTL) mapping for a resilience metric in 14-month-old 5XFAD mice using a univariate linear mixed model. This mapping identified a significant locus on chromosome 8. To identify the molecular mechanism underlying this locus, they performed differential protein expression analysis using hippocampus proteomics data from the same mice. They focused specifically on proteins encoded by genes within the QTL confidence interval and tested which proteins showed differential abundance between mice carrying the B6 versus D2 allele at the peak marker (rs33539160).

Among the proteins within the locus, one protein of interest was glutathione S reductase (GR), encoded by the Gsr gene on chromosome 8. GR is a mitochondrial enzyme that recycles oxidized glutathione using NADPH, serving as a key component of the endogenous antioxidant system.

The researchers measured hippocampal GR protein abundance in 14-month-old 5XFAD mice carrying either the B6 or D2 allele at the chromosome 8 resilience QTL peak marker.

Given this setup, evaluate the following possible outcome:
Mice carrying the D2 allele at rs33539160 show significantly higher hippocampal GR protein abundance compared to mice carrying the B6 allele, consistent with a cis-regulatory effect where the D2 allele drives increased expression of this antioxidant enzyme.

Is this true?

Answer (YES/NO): YES